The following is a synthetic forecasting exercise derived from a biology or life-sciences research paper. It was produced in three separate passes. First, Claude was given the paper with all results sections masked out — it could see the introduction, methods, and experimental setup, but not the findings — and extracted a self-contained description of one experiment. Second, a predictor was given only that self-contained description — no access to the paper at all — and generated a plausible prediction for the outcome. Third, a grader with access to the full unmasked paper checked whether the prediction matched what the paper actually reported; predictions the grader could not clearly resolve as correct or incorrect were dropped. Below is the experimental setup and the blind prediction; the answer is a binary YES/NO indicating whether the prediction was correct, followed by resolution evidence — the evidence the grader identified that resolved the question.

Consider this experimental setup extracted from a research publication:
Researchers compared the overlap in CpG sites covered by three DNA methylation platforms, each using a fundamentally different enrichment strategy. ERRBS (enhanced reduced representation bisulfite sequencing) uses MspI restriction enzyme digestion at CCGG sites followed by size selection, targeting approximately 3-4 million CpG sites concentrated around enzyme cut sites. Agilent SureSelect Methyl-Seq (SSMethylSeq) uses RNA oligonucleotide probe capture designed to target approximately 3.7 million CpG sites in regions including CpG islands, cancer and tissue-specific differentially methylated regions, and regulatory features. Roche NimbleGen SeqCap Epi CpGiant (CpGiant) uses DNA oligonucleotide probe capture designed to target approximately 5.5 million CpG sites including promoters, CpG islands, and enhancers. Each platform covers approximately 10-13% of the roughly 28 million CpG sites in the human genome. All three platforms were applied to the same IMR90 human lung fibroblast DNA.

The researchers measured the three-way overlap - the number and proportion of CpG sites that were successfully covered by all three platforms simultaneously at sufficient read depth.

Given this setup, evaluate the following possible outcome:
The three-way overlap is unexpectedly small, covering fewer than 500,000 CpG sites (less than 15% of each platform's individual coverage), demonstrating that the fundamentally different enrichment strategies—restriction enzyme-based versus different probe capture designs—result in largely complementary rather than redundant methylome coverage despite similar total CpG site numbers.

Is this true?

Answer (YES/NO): NO